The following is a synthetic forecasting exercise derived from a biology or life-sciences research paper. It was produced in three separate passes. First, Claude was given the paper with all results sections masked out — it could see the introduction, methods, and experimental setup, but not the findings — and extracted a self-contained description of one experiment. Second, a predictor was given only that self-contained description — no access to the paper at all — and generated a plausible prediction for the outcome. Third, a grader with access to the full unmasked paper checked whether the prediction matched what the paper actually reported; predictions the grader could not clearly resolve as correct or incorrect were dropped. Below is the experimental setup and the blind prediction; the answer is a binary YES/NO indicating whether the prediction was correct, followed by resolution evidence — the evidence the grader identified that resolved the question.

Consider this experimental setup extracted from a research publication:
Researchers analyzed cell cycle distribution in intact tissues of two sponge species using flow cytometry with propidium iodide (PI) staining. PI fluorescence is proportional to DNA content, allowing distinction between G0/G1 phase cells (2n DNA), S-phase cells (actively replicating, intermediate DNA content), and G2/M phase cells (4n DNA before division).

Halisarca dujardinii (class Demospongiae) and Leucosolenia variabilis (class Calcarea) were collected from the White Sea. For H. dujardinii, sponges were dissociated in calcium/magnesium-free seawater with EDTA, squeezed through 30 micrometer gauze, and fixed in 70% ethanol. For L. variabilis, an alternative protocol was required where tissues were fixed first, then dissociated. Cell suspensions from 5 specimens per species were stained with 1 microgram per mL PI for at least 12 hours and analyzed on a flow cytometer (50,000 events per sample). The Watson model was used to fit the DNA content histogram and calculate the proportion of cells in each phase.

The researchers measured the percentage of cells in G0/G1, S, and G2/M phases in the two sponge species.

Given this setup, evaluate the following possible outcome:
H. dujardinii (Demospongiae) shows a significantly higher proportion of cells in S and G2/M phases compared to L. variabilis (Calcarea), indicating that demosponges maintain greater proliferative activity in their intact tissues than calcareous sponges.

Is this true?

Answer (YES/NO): NO